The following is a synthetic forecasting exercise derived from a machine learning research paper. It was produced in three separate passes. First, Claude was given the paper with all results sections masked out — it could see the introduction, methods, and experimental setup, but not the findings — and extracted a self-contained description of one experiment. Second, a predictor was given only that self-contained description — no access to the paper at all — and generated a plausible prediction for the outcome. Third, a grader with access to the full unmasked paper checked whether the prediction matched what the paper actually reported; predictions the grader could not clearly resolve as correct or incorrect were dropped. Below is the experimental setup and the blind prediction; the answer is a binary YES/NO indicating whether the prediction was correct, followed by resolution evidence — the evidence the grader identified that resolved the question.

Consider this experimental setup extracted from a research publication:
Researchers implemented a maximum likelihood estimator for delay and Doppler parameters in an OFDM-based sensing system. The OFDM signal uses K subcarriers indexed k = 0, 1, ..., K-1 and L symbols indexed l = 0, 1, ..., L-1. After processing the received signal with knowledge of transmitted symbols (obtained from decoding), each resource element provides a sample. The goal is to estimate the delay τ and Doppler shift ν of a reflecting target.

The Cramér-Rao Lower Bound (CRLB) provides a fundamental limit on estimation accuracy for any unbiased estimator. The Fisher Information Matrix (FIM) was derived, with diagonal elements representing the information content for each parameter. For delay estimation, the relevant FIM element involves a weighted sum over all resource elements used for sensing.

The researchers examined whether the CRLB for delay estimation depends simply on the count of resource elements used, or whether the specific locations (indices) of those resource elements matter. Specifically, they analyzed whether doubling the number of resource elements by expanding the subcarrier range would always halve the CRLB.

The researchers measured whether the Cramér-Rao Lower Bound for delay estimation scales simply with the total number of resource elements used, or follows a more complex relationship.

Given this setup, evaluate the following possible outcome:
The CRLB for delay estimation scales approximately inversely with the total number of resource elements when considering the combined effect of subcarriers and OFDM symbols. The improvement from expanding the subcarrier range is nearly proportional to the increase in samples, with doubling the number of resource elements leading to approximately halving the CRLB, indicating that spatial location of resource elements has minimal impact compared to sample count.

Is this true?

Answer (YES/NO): NO